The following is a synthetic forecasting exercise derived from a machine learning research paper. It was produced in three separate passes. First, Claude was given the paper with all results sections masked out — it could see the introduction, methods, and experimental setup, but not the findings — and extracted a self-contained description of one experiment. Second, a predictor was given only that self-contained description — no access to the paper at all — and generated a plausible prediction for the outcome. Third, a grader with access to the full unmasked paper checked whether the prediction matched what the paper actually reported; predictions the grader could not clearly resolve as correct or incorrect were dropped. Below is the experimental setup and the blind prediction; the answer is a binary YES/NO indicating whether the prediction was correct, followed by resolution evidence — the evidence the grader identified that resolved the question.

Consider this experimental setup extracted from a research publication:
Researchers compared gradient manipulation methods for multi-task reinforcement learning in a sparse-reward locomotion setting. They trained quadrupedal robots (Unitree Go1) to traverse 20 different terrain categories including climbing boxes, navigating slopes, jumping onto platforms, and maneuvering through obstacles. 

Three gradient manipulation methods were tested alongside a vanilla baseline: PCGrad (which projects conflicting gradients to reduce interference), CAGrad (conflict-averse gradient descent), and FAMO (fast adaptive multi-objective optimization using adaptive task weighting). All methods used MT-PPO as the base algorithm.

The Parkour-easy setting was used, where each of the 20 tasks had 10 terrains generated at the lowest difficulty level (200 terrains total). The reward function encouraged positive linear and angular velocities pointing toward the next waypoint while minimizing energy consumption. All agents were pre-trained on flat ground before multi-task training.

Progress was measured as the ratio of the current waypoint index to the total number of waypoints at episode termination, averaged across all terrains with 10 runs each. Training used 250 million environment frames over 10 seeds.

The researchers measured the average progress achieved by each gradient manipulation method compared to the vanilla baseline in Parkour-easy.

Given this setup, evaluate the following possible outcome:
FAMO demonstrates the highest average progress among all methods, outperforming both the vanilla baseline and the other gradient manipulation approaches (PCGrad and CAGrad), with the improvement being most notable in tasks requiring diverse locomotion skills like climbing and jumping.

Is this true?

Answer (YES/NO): NO